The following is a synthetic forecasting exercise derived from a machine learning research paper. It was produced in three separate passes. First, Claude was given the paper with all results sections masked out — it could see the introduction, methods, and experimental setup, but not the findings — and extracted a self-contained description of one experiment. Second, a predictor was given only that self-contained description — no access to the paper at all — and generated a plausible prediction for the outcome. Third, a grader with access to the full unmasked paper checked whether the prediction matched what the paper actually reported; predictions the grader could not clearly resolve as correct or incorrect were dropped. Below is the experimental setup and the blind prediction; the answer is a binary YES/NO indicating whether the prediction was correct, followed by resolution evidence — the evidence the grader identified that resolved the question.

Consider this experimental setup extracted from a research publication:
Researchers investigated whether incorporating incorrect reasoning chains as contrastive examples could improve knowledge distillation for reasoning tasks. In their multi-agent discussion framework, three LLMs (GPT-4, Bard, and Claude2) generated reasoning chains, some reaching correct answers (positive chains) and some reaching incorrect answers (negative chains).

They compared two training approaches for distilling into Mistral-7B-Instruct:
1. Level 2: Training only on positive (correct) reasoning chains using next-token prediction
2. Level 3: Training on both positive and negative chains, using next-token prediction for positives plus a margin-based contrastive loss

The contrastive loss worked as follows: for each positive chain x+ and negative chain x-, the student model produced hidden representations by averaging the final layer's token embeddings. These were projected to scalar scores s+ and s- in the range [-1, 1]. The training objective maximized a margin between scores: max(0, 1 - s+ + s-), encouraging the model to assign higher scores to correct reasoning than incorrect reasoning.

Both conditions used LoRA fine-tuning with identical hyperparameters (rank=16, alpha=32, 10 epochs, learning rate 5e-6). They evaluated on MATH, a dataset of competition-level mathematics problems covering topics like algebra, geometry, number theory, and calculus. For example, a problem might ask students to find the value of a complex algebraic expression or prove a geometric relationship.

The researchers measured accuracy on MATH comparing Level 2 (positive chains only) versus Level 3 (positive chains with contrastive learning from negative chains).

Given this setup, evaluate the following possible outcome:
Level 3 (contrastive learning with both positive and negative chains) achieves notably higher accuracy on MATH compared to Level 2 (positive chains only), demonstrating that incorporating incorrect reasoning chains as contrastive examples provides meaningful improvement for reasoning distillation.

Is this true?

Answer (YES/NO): YES